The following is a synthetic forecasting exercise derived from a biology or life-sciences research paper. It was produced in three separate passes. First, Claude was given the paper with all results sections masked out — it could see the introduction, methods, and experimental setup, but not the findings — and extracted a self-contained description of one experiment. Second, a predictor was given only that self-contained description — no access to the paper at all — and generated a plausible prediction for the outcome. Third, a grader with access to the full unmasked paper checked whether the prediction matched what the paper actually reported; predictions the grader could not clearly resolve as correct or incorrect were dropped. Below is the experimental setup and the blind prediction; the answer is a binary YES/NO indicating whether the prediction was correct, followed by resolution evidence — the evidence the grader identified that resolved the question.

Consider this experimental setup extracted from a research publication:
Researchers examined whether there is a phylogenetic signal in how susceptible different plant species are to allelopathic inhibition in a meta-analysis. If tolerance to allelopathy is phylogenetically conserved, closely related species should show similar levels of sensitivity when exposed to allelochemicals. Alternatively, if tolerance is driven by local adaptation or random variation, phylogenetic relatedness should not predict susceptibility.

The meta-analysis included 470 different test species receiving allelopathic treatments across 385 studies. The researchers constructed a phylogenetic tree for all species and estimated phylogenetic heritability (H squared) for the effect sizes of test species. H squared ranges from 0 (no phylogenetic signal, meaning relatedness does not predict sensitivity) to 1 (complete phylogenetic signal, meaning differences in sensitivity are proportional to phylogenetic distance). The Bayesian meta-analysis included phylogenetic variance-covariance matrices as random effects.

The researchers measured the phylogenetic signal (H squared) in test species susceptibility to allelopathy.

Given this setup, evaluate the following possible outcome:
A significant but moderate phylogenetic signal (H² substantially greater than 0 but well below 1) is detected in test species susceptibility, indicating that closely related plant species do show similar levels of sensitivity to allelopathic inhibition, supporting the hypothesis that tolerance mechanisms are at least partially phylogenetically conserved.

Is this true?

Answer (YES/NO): NO